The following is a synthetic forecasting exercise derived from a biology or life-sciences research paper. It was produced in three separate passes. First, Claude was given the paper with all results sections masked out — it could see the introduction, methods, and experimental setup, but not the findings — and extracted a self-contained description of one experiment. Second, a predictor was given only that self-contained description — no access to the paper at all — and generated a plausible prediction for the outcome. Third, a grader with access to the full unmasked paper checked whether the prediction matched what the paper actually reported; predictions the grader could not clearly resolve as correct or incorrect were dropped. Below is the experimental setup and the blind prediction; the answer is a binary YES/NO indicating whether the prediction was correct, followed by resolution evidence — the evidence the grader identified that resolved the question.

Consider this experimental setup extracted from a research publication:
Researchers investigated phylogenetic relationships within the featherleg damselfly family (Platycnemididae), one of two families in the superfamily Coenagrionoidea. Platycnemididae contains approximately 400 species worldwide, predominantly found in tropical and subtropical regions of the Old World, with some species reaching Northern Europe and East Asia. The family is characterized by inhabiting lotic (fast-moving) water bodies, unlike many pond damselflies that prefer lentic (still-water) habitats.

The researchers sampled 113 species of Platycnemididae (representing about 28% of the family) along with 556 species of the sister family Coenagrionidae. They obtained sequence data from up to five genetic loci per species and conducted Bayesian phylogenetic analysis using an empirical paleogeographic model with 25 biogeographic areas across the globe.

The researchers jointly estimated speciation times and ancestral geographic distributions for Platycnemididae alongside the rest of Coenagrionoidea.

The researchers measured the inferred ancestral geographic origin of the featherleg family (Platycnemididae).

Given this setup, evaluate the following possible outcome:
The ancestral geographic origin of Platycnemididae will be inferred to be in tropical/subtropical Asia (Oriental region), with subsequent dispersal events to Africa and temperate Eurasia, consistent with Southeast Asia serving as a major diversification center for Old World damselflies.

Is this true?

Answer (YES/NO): NO